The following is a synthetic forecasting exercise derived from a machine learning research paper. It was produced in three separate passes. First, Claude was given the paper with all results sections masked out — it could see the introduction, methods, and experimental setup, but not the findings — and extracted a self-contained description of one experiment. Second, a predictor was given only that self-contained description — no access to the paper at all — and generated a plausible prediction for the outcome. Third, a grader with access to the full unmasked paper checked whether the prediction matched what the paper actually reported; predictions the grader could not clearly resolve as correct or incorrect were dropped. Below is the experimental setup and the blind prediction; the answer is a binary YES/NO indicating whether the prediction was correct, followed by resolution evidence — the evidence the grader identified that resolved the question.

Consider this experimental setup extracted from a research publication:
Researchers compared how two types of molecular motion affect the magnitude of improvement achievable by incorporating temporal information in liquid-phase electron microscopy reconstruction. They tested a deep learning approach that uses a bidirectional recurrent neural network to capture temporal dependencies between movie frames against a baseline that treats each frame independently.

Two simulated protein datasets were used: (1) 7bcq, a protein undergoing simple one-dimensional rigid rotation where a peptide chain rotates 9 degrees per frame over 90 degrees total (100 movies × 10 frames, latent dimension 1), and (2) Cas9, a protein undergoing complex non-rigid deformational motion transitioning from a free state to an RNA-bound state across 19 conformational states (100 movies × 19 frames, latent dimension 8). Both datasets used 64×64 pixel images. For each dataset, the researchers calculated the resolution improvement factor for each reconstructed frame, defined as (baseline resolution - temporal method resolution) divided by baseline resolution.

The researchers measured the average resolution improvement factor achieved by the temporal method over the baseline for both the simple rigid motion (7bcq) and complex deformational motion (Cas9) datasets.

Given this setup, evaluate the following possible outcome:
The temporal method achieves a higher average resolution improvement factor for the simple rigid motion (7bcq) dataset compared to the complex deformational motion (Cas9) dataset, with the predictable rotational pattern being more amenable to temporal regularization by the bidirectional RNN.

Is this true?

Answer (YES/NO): NO